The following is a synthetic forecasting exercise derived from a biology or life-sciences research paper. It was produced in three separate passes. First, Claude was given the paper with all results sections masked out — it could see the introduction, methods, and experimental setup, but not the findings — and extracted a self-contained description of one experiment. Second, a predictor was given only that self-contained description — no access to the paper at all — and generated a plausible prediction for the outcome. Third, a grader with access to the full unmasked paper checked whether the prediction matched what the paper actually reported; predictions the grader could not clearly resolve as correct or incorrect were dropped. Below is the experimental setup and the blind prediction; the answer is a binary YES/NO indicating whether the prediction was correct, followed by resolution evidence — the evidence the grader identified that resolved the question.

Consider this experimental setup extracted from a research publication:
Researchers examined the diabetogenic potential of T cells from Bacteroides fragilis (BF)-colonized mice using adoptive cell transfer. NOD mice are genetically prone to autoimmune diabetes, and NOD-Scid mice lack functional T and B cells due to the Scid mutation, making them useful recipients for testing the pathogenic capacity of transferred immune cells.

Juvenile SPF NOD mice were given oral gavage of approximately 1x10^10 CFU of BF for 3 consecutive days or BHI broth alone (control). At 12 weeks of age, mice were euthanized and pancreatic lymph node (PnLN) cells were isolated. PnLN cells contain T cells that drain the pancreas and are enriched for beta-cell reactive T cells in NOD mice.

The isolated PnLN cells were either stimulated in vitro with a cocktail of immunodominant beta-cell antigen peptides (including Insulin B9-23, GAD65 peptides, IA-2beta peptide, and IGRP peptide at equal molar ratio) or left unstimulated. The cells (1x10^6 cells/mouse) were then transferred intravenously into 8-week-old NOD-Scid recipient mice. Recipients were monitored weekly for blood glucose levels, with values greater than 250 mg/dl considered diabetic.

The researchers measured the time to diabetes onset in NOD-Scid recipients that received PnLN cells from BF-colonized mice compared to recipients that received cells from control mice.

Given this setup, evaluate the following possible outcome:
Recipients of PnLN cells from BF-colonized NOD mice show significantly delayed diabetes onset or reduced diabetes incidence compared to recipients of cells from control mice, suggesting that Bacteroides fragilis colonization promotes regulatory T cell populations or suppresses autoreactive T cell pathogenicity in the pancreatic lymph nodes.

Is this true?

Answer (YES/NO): NO